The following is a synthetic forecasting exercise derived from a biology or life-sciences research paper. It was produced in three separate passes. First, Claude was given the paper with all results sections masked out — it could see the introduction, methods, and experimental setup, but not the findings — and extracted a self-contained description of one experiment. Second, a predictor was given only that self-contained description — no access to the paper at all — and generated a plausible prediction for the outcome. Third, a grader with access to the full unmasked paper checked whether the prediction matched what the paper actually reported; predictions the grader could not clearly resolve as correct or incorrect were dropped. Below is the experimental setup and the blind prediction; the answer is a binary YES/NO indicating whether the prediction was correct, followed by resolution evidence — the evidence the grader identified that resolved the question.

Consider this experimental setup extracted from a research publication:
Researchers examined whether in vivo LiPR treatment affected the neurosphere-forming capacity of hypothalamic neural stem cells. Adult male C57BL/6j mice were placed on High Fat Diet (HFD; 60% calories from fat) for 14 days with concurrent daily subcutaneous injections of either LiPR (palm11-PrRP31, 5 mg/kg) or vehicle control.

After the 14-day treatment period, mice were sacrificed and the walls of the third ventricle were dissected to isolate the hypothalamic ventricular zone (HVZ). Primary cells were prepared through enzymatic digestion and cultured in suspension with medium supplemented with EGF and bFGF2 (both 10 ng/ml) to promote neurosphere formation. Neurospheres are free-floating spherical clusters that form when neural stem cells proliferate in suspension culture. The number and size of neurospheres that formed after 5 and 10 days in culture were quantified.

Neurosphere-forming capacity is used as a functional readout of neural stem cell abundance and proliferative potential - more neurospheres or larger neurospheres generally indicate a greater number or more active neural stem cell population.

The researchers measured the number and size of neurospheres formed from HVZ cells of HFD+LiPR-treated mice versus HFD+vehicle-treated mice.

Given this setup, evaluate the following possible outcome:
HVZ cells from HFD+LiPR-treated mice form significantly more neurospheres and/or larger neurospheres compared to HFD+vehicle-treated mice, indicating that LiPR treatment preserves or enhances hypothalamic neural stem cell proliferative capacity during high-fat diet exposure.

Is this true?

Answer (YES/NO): NO